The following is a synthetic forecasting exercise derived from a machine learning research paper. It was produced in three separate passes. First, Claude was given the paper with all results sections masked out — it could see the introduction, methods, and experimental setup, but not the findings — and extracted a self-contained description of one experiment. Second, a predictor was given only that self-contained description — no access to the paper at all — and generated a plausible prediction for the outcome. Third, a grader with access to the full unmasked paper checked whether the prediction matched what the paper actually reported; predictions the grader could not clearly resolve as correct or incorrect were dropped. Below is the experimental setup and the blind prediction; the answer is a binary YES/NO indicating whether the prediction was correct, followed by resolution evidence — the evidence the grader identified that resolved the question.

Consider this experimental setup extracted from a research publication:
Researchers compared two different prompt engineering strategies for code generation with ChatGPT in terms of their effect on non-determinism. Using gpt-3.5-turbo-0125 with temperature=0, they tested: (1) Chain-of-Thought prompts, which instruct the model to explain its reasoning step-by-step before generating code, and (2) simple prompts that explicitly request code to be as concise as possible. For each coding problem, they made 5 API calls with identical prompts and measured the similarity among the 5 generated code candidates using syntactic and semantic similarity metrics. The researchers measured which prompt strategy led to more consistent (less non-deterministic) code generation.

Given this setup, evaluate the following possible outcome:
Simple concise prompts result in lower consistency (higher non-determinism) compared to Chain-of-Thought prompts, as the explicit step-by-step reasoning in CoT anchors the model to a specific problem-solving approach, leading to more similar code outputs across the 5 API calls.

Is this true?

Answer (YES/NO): NO